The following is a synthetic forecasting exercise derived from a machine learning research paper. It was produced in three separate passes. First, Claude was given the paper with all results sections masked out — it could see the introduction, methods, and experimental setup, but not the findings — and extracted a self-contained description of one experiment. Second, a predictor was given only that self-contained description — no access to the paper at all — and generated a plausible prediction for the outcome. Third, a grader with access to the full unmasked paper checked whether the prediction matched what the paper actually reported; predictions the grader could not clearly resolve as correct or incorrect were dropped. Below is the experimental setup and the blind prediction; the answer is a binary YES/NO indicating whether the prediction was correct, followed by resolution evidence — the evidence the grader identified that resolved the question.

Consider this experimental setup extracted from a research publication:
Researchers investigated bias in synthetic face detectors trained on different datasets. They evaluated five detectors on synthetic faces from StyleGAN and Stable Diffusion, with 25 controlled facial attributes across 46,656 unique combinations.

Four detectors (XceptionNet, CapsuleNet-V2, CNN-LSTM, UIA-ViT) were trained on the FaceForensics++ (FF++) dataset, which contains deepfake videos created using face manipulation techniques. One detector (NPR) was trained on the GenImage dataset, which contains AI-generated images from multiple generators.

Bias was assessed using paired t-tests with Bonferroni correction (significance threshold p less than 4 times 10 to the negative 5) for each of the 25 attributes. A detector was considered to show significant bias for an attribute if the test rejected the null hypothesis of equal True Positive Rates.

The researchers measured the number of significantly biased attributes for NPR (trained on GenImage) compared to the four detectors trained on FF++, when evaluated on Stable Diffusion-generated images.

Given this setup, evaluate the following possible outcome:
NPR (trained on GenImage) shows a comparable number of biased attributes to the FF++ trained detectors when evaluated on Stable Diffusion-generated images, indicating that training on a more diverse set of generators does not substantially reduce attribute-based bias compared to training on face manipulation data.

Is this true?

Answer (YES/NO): NO